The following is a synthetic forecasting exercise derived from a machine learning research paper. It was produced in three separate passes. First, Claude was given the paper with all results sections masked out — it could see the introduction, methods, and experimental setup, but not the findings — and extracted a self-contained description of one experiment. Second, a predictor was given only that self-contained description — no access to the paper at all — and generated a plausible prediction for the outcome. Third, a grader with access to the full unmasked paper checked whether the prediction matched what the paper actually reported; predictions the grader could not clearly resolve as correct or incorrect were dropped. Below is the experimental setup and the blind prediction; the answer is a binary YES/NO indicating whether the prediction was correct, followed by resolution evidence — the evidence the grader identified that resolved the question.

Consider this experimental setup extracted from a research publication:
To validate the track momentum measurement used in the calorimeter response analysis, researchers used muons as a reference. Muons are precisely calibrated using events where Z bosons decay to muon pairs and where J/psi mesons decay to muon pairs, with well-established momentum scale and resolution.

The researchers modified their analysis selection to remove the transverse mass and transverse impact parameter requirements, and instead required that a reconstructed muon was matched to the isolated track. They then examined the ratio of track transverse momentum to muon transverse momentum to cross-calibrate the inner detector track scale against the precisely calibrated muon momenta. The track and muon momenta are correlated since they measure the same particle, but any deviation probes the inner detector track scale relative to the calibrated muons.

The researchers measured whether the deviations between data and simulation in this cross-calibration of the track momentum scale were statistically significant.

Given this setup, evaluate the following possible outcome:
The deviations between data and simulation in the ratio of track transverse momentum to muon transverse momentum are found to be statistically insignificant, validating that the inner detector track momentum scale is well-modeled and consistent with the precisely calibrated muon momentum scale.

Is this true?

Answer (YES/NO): YES